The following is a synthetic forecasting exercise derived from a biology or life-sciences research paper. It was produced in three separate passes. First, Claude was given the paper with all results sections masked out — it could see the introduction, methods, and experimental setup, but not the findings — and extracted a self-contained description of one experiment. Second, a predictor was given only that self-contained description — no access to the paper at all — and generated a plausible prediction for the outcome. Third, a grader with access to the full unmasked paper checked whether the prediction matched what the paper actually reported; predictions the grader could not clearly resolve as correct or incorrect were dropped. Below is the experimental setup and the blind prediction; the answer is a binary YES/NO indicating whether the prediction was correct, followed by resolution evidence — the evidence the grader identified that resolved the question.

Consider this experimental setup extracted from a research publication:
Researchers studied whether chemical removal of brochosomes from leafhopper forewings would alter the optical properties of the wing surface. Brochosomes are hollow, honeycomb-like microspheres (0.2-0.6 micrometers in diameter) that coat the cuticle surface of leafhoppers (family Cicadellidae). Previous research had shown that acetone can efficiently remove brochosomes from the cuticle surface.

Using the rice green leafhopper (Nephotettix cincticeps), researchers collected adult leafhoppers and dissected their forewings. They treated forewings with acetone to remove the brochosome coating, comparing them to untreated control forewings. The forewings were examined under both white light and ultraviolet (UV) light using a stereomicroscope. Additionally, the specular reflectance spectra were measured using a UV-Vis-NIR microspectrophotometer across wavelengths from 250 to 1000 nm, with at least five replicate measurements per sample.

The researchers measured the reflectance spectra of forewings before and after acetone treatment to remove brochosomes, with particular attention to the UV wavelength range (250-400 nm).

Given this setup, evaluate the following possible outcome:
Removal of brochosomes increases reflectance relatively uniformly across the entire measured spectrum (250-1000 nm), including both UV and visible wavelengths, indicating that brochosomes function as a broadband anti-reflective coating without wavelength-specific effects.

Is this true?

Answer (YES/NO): NO